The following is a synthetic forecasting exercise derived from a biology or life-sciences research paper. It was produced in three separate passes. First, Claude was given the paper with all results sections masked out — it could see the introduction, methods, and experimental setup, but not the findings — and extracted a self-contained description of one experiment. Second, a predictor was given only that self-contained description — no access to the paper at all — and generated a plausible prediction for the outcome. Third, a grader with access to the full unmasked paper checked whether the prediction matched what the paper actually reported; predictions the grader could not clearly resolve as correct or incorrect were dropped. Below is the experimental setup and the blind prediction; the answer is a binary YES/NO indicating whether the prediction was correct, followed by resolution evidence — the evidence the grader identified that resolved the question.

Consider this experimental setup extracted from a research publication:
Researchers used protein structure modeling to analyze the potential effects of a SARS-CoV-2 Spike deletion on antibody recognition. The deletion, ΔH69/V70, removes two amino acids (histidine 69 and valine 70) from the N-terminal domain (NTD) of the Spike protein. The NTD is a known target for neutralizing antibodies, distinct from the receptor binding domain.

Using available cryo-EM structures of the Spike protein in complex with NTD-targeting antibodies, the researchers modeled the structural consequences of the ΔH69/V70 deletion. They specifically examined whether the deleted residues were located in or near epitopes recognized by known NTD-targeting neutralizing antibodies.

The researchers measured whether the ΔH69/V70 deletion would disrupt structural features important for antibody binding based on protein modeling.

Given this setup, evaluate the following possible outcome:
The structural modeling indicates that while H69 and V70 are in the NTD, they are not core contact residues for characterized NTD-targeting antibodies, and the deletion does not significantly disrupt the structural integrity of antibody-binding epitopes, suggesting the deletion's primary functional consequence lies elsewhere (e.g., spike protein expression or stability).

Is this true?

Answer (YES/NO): YES